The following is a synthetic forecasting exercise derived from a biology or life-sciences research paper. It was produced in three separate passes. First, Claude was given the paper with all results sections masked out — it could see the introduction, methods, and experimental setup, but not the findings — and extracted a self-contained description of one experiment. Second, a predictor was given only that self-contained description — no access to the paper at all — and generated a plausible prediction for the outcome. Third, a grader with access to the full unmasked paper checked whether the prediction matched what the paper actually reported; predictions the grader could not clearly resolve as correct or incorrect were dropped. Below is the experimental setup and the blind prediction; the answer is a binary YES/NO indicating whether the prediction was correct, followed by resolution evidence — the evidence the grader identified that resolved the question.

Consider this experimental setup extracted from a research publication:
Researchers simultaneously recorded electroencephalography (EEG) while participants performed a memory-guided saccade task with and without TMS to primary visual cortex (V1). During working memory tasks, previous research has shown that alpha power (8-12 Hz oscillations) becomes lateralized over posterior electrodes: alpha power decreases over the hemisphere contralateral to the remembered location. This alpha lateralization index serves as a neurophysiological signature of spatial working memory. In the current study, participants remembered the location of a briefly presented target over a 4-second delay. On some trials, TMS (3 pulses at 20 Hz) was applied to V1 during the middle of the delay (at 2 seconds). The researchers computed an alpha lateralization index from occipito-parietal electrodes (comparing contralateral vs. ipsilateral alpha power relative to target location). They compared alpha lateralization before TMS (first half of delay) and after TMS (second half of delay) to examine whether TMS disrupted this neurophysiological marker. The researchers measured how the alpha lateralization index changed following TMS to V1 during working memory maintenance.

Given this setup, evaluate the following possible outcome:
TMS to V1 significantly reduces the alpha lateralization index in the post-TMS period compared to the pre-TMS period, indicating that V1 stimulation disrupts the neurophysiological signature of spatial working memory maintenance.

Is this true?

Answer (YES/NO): YES